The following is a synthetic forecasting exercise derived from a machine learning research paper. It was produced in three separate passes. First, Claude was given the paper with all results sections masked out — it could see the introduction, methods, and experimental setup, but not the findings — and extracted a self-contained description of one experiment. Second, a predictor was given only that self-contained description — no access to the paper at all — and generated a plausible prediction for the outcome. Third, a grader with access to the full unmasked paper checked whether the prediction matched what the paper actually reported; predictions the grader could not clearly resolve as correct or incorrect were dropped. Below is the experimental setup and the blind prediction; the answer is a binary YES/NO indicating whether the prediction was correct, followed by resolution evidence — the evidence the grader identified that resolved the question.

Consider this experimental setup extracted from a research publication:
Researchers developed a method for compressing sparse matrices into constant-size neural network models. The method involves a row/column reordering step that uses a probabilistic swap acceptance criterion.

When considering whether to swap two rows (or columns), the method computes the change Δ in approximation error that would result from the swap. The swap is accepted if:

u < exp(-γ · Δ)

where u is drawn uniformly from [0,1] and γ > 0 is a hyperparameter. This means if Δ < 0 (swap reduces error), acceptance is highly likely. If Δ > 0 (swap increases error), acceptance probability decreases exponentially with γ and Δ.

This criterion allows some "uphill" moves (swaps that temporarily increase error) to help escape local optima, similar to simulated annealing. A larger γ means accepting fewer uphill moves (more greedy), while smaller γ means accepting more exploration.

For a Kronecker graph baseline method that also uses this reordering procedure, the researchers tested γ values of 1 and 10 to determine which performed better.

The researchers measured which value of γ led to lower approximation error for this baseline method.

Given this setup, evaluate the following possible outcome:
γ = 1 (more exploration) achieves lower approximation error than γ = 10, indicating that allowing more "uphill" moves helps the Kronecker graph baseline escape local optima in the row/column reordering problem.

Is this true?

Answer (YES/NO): NO